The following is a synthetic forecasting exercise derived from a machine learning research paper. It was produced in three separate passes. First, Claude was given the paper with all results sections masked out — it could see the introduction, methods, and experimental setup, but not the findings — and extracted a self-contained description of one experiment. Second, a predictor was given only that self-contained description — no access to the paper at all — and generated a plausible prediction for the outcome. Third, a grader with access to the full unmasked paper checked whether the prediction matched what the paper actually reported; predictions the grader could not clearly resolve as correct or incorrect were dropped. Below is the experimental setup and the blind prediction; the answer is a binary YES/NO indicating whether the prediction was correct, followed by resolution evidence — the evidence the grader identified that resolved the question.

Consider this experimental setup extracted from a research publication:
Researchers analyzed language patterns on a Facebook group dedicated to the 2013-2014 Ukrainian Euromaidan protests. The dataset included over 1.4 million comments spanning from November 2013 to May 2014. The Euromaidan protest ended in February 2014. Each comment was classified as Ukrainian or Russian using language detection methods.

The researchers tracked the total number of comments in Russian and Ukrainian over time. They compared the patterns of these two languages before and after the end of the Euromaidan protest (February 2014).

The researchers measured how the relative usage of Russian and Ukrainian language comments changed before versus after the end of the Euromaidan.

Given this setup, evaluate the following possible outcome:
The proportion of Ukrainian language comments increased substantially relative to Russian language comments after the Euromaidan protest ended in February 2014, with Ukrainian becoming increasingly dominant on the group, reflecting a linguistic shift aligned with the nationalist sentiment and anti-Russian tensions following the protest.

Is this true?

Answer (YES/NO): NO